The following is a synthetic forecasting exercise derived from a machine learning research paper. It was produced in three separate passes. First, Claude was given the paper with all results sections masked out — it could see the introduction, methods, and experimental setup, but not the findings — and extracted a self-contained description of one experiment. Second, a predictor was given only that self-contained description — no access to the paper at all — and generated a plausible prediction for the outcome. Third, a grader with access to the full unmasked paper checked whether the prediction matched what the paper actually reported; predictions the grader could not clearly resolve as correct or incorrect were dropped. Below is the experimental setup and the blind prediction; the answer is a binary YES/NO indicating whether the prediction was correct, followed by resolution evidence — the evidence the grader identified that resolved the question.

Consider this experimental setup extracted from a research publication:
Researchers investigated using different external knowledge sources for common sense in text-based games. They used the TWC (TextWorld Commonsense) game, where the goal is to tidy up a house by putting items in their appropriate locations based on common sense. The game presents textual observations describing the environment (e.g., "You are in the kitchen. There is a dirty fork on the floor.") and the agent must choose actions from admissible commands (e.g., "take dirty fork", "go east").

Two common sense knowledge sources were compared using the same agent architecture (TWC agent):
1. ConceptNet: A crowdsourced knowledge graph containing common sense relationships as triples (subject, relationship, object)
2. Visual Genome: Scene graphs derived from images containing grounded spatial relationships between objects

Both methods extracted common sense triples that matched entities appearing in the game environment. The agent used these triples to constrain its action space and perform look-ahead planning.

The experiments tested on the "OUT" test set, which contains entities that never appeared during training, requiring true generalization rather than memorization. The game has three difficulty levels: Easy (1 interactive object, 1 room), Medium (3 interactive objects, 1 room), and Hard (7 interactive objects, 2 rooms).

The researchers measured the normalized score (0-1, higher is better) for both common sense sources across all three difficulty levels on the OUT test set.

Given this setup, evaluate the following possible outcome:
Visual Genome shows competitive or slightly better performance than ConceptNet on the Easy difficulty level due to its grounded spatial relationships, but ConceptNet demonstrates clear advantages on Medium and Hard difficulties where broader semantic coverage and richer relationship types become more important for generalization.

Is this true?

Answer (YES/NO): NO